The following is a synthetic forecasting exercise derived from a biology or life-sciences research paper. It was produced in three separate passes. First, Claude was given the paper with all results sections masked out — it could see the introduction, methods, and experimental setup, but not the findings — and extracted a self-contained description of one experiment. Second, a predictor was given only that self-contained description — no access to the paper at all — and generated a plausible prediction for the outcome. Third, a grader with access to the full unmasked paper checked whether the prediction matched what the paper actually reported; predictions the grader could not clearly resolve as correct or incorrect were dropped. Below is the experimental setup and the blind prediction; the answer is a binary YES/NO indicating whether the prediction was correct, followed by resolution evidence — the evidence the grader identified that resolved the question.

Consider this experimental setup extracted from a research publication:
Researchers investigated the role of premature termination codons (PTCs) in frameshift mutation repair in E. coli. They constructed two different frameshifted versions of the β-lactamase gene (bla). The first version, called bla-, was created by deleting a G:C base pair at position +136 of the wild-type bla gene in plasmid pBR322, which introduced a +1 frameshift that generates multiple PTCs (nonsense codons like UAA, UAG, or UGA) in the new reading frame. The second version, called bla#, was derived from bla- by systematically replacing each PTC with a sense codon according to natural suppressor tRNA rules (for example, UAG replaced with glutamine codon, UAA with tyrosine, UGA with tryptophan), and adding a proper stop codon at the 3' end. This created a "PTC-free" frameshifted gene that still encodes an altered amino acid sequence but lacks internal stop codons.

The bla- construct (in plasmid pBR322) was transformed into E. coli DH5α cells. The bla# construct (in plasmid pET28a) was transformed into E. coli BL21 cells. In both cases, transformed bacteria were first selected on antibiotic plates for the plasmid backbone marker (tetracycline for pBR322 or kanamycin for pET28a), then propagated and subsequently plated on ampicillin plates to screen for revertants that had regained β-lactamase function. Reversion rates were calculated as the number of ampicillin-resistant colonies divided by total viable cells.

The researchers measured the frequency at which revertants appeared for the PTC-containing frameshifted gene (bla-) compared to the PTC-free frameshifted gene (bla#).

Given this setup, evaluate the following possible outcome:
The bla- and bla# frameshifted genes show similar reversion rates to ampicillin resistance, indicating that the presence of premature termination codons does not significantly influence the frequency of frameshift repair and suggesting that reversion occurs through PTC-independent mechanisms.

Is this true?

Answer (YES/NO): NO